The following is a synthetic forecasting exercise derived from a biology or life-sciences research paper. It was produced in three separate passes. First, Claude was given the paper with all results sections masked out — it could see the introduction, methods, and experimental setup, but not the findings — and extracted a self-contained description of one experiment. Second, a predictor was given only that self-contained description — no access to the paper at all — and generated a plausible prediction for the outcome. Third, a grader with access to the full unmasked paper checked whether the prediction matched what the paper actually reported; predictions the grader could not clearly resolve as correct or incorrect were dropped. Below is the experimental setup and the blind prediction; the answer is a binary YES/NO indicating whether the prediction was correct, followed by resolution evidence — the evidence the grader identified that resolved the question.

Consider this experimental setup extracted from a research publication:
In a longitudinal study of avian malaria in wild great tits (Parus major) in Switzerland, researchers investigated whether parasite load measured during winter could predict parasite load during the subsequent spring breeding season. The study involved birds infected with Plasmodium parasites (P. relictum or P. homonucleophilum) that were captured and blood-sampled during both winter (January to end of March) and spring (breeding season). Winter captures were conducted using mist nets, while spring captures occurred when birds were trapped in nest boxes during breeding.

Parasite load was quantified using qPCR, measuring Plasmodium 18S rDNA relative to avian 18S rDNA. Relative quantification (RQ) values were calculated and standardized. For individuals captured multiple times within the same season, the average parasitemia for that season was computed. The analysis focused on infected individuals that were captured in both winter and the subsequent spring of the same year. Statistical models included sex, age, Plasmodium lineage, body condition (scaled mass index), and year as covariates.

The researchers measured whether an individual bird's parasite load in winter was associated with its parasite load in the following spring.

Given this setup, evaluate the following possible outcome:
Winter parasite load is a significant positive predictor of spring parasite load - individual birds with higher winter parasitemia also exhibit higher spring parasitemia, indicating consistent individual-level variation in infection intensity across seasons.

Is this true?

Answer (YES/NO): YES